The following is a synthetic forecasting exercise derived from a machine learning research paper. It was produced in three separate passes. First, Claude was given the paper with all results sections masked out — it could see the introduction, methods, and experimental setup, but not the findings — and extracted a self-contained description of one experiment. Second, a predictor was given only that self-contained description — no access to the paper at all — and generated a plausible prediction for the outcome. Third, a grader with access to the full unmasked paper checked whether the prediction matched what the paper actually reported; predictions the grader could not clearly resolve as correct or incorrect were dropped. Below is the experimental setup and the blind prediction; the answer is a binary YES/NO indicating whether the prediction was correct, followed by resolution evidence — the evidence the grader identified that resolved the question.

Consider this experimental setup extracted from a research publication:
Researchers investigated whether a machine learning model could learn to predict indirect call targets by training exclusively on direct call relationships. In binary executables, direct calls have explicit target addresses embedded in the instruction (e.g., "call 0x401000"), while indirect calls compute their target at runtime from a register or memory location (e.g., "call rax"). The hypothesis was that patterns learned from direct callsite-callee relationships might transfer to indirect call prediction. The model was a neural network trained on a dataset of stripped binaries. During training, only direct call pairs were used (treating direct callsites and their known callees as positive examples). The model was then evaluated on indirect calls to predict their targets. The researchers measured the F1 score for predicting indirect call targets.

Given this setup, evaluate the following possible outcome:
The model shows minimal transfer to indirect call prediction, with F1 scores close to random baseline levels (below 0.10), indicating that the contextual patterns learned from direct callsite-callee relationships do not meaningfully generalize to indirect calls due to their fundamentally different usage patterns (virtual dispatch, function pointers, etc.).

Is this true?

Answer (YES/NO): NO